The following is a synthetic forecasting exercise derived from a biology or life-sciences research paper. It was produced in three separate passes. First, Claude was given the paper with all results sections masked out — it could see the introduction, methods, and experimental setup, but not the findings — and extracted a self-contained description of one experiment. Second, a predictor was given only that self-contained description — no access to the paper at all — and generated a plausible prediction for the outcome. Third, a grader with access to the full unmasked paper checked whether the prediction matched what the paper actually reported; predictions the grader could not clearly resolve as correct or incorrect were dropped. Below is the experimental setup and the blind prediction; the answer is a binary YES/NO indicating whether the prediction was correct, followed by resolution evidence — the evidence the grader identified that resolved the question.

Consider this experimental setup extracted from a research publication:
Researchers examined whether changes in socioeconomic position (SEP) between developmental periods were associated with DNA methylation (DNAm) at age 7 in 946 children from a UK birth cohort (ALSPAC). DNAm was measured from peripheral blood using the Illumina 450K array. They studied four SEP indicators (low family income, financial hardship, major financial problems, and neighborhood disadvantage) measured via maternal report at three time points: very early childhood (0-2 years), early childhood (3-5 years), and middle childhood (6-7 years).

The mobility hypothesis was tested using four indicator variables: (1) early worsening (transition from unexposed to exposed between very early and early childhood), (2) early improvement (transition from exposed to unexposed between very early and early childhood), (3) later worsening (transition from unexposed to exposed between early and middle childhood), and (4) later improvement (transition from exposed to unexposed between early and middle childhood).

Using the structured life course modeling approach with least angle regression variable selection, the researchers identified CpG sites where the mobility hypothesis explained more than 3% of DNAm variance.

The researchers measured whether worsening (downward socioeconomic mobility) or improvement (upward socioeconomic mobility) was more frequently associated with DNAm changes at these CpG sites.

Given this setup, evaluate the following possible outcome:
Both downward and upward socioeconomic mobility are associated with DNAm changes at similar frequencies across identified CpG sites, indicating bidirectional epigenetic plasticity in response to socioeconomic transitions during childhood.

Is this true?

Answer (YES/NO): NO